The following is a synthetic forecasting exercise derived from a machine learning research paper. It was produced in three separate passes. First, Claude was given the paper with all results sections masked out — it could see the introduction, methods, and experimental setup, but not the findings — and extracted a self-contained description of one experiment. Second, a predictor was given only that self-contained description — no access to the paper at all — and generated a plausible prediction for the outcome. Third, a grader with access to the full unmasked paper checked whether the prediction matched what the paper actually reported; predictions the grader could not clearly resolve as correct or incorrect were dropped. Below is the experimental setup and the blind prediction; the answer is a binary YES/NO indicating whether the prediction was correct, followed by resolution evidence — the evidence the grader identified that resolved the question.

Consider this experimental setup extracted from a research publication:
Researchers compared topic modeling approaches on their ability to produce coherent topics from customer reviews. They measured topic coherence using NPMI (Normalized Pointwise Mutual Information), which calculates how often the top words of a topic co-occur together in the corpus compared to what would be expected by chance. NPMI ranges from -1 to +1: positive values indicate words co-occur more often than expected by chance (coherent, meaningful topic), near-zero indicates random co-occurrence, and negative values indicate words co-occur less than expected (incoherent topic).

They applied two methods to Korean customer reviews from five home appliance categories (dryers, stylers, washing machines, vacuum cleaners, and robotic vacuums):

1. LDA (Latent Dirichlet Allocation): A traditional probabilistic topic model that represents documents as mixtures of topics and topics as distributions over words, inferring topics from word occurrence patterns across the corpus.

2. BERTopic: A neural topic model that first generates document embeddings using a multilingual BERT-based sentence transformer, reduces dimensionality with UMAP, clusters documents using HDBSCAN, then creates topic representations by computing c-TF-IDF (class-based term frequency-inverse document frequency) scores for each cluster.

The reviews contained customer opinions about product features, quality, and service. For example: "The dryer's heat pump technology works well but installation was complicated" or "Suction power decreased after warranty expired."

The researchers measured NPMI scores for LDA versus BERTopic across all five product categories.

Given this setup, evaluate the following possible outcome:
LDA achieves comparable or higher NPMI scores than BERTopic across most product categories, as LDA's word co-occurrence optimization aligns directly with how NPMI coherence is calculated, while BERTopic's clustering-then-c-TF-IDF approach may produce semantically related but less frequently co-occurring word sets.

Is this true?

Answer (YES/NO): NO